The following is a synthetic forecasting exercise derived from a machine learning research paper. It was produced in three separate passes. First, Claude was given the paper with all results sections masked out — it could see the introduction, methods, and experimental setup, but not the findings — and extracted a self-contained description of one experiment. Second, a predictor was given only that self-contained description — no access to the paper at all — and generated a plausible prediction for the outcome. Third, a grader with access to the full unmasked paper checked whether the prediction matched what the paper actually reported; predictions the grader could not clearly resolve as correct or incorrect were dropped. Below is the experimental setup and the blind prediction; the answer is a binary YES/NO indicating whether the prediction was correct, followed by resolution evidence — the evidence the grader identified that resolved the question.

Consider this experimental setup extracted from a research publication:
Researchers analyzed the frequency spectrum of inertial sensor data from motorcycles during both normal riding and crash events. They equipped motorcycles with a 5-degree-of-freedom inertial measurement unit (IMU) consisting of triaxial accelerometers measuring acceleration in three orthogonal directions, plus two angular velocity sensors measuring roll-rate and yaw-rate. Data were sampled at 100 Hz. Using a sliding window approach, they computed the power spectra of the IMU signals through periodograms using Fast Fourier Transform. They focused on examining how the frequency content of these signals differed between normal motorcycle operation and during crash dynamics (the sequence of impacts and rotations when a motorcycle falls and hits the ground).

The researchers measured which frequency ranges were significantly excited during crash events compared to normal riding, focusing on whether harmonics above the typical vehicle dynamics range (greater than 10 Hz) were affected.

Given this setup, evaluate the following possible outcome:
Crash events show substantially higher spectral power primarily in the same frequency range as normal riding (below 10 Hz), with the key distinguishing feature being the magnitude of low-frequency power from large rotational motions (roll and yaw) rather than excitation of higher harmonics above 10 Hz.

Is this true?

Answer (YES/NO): NO